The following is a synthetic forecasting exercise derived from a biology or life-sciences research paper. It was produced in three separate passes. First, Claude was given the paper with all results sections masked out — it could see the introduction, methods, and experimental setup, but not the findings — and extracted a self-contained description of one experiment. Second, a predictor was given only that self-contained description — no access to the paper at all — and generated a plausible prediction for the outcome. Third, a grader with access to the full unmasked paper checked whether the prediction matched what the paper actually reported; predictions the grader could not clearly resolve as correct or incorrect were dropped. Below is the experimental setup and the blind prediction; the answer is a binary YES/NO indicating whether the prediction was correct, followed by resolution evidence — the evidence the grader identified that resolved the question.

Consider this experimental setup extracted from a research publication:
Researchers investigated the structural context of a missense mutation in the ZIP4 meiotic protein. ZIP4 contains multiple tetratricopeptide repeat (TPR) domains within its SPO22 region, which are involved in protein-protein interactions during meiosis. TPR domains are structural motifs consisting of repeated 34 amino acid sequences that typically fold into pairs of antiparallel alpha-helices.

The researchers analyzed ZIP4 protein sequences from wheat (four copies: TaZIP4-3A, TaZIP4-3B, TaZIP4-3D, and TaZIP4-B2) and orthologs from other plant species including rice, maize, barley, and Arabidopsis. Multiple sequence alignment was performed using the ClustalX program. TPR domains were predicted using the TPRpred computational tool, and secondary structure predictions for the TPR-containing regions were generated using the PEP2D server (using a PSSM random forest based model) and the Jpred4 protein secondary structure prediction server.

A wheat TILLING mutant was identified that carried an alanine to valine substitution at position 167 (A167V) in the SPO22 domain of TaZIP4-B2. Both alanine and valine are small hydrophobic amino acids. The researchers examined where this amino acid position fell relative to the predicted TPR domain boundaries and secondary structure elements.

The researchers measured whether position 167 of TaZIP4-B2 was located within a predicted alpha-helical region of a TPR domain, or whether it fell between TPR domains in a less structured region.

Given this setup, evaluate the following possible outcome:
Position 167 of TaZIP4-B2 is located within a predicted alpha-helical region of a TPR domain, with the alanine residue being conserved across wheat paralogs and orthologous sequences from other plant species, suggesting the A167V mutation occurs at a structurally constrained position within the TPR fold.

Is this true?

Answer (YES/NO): YES